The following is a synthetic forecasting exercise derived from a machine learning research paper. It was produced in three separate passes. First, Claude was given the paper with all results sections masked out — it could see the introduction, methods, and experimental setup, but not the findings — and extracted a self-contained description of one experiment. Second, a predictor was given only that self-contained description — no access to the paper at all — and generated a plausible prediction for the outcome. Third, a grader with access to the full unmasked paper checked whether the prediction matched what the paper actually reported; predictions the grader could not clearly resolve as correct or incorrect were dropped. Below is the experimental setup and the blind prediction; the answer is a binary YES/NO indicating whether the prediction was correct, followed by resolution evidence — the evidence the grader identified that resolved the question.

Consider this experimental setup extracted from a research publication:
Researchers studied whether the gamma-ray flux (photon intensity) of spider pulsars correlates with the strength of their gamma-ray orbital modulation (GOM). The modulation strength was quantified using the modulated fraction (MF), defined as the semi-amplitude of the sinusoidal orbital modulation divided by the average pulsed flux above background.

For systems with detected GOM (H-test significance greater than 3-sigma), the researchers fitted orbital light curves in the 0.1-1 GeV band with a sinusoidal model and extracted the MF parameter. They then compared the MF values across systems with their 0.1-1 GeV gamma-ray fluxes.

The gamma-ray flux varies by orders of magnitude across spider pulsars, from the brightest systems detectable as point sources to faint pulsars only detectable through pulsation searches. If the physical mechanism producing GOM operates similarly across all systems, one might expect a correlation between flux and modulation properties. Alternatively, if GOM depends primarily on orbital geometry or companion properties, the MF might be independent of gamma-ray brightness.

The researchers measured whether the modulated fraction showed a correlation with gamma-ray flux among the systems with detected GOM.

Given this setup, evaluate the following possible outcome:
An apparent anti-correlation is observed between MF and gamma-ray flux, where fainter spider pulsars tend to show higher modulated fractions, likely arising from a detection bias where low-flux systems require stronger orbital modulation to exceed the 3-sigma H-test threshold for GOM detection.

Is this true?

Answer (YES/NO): NO